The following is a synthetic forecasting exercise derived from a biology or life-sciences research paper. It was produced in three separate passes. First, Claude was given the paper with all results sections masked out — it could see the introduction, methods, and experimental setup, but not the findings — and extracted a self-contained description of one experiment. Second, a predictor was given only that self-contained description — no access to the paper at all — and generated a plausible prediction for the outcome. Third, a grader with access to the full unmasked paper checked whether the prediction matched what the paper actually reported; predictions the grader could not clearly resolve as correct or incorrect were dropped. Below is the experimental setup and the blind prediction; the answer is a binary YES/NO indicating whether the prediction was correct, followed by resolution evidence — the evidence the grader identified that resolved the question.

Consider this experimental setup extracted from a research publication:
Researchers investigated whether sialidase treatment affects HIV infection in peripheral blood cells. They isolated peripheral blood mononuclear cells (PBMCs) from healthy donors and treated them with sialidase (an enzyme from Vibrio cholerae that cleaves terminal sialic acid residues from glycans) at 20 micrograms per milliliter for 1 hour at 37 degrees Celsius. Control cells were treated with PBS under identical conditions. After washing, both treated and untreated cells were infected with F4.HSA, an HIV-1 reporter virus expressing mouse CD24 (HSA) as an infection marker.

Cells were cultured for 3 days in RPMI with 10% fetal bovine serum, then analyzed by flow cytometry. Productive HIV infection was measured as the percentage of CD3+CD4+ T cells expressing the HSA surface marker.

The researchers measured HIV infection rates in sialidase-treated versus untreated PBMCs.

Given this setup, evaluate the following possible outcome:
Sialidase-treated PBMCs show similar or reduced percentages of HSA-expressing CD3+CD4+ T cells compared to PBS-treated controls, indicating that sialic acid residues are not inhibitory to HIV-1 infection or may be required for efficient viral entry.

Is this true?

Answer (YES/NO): YES